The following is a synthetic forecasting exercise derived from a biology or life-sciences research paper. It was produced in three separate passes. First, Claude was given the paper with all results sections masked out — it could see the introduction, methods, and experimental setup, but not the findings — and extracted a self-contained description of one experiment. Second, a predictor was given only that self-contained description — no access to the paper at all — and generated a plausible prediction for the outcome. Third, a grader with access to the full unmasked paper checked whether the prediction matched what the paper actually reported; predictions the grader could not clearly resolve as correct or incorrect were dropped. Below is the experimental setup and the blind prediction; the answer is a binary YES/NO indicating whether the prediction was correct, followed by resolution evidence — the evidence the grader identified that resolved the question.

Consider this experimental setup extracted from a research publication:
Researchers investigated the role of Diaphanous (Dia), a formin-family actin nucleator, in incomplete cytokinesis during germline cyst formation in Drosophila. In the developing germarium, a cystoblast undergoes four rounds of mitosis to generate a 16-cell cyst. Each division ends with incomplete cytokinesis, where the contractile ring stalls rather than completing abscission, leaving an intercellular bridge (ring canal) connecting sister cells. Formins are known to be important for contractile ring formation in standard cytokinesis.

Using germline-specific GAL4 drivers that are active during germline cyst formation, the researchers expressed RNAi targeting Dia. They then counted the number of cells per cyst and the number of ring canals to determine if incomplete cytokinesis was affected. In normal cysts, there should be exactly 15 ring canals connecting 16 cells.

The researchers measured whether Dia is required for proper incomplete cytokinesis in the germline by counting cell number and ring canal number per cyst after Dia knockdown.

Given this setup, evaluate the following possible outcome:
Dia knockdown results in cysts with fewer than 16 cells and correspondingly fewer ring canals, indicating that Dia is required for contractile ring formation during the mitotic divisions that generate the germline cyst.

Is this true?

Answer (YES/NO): NO